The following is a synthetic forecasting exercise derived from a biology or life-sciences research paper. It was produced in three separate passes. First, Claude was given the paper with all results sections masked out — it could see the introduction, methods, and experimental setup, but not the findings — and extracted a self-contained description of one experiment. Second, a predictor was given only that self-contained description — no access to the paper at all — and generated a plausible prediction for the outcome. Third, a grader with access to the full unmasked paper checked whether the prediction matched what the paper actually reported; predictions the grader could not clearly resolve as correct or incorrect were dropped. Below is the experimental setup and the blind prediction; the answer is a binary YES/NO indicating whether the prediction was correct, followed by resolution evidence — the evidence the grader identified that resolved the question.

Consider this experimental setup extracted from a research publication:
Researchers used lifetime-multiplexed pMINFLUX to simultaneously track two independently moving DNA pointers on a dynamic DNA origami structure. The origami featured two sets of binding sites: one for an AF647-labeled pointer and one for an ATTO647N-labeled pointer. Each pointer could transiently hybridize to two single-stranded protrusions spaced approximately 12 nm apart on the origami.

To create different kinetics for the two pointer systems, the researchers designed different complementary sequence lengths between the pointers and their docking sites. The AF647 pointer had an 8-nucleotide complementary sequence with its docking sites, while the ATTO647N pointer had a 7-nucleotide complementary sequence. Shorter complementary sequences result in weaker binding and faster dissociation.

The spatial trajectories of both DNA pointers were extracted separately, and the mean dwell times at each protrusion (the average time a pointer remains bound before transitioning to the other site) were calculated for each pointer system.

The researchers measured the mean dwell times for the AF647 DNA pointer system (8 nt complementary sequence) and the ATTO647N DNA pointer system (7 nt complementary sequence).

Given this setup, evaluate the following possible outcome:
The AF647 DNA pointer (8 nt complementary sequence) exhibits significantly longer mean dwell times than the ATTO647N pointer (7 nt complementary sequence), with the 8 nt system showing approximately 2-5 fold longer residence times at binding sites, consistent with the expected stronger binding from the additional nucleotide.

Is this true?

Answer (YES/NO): YES